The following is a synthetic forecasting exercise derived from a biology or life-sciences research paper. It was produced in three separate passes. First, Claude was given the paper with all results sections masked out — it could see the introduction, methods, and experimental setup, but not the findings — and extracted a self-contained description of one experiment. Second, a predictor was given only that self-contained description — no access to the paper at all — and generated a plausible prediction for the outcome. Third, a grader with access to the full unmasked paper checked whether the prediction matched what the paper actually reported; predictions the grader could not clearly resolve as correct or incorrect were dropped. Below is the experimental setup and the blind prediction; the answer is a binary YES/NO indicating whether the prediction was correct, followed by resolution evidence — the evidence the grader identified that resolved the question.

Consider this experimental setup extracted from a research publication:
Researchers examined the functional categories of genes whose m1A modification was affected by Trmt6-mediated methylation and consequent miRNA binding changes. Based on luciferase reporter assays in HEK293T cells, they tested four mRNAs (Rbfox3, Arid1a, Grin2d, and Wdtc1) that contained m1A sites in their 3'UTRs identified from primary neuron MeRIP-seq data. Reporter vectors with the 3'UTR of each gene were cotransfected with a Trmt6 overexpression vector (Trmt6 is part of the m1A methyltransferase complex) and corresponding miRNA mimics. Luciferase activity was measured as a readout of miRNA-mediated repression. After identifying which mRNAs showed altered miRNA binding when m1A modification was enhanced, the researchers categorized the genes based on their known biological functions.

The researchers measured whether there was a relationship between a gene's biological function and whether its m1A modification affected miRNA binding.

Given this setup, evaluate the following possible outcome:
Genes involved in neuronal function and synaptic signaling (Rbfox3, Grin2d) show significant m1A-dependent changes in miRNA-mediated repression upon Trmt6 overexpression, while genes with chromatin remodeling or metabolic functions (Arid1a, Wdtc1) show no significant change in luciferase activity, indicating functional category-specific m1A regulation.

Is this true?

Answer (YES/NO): NO